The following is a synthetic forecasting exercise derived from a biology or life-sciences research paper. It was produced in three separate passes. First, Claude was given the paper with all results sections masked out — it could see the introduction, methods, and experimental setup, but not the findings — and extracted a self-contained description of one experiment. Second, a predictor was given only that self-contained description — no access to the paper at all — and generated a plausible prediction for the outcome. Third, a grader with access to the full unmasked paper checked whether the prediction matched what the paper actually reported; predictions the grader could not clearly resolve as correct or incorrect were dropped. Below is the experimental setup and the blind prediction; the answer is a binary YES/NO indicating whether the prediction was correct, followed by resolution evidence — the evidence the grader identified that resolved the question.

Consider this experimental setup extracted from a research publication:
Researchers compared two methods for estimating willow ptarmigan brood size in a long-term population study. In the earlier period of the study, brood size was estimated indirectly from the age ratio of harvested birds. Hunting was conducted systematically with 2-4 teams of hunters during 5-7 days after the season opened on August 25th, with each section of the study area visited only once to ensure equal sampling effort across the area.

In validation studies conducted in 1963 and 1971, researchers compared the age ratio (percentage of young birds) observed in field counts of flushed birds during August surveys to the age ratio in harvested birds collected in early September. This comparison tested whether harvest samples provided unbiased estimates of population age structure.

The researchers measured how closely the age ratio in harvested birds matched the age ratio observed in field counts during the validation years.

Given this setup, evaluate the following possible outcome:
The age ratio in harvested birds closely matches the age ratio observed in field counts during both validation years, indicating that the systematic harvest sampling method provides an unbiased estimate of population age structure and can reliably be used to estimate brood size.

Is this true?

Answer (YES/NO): YES